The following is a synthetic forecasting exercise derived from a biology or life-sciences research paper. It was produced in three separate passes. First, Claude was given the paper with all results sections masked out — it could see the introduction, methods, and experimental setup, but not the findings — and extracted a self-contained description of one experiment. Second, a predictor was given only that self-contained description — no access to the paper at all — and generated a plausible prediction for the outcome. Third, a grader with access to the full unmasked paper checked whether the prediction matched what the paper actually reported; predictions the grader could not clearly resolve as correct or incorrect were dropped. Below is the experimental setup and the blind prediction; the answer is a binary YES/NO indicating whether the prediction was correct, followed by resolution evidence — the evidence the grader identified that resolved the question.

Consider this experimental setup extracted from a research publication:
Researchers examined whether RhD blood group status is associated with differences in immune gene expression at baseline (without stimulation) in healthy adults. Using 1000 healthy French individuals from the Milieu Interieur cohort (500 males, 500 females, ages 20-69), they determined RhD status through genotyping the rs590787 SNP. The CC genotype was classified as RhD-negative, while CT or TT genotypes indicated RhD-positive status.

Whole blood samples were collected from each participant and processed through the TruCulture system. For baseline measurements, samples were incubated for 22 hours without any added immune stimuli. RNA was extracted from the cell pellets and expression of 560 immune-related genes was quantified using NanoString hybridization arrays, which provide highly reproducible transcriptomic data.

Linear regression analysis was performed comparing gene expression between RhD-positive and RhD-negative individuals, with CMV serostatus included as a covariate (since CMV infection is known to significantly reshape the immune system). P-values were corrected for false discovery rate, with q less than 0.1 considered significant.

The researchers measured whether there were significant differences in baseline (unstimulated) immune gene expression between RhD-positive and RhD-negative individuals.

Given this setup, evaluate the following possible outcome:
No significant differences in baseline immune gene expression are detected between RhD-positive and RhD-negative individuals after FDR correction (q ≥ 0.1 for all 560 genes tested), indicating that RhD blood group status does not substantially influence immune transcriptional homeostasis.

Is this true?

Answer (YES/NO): YES